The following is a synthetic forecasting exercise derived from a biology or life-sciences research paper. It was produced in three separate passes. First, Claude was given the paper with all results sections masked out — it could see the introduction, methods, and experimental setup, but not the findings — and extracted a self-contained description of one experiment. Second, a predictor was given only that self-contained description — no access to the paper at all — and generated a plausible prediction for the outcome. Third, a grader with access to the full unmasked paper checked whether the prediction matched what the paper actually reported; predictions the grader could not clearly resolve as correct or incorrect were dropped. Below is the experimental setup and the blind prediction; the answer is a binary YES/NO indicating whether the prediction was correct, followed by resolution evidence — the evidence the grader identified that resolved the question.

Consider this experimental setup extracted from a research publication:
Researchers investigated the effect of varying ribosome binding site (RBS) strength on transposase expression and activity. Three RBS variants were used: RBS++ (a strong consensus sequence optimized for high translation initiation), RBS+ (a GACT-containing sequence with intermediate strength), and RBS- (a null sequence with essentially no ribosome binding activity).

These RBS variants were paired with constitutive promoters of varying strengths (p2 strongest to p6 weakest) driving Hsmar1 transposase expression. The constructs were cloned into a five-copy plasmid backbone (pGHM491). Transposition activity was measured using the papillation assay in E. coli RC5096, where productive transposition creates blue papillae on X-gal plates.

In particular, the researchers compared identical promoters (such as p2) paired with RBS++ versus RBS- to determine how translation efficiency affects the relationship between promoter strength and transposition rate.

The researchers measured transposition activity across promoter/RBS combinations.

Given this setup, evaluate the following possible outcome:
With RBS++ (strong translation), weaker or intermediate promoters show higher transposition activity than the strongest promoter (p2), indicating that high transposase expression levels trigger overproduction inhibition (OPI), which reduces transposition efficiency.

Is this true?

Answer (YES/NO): YES